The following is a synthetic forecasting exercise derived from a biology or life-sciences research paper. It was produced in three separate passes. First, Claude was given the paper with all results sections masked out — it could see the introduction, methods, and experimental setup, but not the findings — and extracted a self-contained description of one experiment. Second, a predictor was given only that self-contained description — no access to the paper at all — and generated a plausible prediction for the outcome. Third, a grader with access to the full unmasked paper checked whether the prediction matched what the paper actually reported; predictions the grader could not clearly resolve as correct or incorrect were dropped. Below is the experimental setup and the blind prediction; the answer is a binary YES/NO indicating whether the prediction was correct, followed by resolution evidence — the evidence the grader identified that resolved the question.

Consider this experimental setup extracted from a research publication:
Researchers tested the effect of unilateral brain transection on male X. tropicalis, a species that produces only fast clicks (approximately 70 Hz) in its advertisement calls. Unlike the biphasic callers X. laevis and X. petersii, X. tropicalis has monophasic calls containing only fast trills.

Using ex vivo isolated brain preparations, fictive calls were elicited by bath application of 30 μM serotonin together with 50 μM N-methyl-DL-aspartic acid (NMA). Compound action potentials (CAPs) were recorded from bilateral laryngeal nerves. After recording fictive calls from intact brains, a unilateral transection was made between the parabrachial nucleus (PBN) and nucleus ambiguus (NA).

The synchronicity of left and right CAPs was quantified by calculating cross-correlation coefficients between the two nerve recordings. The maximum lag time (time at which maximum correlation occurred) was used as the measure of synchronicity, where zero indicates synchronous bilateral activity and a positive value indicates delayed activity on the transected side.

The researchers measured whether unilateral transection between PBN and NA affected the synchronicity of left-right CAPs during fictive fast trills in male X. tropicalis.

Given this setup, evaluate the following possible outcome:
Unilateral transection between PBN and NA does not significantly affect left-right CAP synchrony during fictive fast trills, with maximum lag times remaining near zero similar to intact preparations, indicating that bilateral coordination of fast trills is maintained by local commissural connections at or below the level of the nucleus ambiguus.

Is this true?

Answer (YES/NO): NO